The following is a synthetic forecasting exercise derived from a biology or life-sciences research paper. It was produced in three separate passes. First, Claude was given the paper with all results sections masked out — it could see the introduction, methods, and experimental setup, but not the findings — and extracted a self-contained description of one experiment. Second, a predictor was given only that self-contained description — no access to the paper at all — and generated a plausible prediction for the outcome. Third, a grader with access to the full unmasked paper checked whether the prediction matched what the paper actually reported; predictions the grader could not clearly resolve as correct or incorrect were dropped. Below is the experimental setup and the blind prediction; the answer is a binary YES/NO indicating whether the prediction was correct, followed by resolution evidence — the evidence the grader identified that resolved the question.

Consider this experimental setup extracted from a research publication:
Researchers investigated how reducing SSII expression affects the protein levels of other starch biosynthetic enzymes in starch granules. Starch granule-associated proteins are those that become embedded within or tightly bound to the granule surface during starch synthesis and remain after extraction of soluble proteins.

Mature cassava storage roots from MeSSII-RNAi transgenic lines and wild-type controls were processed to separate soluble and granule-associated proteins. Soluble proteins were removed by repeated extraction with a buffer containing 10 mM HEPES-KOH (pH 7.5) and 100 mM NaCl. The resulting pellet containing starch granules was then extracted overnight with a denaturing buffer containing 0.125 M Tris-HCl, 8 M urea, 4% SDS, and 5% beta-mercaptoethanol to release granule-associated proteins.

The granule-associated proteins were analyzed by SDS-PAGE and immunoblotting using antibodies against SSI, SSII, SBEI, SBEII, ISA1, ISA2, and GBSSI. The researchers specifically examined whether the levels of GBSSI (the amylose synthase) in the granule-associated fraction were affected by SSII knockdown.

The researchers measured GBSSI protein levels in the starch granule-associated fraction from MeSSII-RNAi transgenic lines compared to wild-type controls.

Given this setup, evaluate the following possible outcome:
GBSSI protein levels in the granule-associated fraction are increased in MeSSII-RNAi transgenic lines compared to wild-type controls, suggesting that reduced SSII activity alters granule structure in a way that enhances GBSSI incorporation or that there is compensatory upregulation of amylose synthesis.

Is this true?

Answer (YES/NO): NO